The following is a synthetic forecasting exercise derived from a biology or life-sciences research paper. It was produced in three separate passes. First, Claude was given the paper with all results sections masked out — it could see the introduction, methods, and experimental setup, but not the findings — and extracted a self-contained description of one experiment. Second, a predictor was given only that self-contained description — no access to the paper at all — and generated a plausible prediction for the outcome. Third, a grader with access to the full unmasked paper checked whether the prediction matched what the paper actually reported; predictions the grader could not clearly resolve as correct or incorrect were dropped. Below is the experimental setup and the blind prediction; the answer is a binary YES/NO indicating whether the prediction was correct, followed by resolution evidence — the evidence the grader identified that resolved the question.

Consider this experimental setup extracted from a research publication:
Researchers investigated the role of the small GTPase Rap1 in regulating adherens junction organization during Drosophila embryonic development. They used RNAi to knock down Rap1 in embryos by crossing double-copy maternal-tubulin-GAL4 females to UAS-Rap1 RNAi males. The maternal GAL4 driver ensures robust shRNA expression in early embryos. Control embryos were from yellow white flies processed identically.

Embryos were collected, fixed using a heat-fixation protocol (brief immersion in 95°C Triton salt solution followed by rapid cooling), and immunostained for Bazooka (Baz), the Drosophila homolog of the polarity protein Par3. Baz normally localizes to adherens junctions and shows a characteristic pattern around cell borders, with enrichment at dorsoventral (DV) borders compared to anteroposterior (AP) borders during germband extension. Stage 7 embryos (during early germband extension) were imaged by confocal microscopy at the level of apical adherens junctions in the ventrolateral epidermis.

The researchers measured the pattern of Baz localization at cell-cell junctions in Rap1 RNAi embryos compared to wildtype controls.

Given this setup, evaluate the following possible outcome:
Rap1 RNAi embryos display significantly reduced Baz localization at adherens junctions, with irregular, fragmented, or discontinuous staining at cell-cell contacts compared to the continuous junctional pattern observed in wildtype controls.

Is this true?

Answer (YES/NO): YES